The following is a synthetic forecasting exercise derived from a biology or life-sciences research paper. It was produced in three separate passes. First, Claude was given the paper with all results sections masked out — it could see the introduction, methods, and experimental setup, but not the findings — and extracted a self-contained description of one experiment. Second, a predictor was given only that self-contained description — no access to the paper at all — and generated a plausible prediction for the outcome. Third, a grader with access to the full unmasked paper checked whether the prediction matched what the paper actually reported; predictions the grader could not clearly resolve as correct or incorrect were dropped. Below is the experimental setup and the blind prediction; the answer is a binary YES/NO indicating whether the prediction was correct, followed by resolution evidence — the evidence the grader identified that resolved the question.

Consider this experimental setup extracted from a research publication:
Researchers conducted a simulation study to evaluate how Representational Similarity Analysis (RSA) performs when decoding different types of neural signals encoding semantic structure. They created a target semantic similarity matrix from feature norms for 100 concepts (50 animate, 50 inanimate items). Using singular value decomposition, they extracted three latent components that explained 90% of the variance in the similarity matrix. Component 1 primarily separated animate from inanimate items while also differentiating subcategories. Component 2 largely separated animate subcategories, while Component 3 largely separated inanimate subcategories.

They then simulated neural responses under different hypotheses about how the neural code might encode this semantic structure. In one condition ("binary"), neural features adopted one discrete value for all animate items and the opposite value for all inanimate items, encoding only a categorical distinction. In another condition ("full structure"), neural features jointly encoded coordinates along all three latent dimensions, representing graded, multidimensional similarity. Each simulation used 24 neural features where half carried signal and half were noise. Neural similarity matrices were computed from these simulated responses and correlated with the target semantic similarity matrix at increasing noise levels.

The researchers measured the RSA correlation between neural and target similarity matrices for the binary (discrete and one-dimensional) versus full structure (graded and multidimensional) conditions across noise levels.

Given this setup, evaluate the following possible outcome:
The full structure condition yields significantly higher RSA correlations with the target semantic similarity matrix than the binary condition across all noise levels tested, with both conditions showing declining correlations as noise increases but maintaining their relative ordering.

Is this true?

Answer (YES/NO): NO